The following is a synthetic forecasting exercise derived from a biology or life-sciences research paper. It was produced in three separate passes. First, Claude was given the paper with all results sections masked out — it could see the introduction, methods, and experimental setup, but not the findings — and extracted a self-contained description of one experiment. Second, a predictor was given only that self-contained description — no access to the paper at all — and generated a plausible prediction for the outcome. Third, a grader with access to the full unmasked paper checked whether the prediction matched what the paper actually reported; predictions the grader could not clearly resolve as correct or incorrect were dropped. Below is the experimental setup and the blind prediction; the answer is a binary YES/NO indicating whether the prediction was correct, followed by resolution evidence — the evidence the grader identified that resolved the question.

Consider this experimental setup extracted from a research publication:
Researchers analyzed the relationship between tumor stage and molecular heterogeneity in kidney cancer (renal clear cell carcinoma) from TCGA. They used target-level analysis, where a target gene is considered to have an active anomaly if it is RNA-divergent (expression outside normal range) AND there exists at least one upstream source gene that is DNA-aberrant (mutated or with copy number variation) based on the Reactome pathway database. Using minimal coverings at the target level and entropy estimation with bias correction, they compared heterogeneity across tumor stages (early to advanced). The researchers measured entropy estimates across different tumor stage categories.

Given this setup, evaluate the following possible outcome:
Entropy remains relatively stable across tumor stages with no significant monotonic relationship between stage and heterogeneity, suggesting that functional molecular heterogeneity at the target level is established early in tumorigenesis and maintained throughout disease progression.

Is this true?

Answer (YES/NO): NO